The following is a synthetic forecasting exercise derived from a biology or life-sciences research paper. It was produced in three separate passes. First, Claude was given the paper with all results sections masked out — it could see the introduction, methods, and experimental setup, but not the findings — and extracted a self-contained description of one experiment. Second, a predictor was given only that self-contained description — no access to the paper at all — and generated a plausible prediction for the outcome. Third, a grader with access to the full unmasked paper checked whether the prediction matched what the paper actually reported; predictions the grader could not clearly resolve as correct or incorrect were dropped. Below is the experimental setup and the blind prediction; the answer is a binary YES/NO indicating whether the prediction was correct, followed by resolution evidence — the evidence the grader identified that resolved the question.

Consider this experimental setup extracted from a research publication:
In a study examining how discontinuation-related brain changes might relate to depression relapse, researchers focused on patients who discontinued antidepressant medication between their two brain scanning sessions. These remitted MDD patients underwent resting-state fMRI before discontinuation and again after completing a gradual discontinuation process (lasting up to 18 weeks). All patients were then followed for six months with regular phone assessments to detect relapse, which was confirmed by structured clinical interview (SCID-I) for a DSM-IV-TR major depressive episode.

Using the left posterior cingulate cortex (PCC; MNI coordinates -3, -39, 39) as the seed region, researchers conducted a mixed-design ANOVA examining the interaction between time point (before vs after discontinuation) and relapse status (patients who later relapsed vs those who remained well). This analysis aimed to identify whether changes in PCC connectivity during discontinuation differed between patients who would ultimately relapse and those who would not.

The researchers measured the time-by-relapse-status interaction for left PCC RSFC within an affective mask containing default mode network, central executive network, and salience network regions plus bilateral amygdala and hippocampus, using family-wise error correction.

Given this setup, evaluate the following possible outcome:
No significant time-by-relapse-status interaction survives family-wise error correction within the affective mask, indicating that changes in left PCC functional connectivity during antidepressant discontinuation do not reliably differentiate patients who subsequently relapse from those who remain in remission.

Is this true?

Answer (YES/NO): YES